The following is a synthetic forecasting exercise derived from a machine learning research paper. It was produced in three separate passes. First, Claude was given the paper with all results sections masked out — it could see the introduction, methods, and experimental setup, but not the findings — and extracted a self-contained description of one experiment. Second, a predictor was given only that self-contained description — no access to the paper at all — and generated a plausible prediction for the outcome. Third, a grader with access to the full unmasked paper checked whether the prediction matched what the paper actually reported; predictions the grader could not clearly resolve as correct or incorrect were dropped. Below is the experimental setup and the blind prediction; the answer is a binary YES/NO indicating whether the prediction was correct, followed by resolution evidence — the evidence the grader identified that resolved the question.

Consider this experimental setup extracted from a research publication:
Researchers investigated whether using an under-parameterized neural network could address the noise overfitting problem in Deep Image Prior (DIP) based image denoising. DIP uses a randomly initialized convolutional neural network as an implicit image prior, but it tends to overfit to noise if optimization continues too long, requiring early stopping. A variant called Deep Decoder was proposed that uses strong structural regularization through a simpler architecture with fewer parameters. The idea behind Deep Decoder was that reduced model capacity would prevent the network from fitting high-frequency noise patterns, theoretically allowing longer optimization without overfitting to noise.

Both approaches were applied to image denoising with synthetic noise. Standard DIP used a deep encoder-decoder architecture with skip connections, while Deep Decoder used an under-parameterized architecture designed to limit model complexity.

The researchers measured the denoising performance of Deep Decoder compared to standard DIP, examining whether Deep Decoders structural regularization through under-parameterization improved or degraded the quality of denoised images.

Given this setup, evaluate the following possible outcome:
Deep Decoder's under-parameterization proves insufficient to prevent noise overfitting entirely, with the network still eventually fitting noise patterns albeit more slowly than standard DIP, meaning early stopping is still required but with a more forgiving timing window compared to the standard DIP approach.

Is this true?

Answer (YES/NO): NO